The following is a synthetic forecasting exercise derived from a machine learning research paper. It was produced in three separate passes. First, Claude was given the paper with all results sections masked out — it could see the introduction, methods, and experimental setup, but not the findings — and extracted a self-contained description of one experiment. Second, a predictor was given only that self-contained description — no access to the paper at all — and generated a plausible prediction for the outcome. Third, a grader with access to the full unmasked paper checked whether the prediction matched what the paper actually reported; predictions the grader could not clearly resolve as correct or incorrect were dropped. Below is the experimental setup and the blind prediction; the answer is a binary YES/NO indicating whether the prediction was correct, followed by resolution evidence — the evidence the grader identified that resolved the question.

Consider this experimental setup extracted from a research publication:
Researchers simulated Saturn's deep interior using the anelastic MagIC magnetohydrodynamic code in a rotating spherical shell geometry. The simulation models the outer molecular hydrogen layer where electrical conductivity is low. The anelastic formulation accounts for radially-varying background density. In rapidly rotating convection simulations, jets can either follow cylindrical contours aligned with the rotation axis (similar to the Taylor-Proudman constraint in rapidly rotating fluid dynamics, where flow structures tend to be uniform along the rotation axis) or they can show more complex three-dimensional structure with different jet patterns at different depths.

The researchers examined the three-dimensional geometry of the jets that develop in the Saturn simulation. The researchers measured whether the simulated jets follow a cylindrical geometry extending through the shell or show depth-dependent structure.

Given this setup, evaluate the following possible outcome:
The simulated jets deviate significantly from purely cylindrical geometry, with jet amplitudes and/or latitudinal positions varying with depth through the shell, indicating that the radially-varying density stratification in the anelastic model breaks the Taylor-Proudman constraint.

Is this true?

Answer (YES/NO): NO